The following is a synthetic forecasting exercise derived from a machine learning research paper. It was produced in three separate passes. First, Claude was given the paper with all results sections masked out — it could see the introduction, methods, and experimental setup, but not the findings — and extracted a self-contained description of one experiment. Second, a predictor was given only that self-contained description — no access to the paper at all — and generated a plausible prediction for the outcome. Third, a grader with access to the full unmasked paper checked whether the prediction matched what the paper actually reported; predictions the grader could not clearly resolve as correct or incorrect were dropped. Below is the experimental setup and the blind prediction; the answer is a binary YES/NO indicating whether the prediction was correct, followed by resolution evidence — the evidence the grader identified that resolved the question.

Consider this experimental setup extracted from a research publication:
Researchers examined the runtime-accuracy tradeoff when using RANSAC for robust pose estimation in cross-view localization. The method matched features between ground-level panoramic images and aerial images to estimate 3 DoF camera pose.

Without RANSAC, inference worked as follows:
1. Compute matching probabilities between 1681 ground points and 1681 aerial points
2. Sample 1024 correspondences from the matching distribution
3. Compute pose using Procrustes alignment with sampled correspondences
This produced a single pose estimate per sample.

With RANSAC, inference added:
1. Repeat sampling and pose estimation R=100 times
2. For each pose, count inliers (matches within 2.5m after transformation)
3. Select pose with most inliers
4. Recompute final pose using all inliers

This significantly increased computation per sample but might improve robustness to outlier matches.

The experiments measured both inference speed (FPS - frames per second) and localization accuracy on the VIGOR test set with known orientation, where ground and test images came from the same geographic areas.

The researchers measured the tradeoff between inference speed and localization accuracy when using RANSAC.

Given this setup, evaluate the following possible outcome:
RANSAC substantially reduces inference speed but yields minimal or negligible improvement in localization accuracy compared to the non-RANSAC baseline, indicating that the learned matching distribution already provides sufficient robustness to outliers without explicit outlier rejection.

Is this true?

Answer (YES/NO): NO